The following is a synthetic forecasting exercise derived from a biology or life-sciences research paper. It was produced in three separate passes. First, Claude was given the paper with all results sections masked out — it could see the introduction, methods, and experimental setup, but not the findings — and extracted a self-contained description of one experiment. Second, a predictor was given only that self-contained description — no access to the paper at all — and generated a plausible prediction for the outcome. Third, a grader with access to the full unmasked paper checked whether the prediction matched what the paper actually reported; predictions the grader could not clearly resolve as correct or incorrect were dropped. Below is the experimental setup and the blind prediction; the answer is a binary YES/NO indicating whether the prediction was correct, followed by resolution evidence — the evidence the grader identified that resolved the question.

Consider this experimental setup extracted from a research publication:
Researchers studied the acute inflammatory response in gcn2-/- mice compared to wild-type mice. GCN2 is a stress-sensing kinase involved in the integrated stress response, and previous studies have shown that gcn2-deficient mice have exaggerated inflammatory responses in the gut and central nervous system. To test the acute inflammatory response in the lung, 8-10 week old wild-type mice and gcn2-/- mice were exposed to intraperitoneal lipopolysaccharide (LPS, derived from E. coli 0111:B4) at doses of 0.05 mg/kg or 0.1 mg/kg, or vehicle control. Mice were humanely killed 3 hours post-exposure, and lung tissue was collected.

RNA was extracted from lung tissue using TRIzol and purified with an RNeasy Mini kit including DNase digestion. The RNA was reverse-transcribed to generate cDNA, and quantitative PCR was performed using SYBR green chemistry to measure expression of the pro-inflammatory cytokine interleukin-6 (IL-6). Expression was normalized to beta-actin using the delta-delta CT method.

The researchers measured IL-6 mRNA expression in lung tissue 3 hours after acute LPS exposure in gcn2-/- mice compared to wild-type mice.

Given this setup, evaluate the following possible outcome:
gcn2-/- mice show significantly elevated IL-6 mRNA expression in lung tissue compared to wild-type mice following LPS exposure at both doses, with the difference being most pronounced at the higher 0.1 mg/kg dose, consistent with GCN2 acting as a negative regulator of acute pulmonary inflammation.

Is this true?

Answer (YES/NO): NO